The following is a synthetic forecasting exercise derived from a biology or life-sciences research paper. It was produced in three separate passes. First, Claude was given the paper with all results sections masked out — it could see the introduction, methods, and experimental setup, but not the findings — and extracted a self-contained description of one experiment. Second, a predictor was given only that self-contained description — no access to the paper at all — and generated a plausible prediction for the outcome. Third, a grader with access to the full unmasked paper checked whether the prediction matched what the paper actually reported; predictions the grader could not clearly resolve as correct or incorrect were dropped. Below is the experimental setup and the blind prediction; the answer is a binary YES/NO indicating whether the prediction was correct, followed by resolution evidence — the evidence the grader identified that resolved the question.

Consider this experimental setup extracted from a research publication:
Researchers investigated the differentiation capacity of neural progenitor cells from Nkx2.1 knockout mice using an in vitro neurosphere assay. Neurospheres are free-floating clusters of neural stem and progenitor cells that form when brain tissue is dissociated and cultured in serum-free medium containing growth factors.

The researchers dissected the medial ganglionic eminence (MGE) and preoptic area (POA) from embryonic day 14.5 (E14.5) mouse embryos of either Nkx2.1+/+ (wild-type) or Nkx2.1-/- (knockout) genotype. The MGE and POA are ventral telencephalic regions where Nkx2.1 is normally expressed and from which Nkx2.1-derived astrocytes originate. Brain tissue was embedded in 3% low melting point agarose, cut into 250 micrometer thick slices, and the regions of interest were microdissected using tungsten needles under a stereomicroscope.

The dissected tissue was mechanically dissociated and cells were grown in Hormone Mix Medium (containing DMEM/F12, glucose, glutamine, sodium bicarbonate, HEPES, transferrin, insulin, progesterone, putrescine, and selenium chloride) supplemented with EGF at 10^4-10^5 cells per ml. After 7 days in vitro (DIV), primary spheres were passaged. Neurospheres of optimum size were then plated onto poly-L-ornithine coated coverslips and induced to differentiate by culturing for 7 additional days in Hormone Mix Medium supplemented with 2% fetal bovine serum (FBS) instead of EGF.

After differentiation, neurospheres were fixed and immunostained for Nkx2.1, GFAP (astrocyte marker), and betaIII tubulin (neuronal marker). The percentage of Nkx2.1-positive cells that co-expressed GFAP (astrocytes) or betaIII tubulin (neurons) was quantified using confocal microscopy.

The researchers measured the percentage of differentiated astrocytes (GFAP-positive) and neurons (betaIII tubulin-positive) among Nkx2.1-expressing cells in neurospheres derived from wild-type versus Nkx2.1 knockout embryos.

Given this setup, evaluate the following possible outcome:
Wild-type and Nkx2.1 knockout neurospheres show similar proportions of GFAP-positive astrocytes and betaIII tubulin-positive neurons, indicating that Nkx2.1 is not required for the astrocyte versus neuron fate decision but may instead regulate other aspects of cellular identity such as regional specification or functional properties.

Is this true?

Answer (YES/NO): NO